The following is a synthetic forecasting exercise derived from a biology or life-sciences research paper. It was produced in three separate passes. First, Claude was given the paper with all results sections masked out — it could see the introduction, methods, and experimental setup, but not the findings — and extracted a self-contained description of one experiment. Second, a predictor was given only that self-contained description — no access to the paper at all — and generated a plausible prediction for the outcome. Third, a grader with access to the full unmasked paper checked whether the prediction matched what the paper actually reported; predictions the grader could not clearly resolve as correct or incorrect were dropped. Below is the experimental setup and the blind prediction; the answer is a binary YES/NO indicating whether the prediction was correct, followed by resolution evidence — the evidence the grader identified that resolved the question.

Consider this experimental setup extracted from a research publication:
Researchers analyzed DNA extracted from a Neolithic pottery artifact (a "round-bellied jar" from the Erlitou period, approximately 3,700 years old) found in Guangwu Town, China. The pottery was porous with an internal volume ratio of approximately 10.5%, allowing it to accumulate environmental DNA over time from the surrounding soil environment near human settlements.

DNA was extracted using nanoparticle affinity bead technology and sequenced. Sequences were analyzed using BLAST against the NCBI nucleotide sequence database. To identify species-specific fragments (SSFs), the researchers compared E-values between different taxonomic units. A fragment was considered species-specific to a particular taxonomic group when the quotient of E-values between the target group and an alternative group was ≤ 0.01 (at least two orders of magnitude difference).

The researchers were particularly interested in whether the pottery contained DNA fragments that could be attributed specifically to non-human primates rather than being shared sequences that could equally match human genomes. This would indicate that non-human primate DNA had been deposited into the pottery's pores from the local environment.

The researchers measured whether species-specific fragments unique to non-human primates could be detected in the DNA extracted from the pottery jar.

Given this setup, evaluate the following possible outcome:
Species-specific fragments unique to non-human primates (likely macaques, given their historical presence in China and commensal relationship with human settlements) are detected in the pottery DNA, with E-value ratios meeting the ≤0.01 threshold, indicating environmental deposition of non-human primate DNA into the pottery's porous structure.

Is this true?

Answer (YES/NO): NO